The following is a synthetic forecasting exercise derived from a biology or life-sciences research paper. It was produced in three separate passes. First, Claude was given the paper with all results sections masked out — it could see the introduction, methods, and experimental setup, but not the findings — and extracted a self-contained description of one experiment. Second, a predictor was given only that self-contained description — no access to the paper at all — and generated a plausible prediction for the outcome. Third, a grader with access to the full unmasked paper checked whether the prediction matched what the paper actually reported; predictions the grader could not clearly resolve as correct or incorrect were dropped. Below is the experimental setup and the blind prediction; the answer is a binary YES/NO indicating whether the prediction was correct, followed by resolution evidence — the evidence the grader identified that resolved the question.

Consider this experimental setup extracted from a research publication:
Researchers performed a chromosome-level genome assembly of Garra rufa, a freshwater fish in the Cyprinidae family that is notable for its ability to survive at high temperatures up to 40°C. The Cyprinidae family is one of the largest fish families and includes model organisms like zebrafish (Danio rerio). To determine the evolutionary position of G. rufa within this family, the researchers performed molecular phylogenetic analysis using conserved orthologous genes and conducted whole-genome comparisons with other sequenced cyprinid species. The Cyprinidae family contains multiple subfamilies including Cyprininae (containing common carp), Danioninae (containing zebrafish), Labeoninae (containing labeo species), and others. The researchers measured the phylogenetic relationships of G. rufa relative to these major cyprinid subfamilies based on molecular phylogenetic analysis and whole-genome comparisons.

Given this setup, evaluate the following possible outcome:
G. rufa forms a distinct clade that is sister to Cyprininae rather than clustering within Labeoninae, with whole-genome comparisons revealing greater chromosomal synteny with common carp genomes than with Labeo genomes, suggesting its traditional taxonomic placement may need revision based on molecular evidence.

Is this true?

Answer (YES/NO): NO